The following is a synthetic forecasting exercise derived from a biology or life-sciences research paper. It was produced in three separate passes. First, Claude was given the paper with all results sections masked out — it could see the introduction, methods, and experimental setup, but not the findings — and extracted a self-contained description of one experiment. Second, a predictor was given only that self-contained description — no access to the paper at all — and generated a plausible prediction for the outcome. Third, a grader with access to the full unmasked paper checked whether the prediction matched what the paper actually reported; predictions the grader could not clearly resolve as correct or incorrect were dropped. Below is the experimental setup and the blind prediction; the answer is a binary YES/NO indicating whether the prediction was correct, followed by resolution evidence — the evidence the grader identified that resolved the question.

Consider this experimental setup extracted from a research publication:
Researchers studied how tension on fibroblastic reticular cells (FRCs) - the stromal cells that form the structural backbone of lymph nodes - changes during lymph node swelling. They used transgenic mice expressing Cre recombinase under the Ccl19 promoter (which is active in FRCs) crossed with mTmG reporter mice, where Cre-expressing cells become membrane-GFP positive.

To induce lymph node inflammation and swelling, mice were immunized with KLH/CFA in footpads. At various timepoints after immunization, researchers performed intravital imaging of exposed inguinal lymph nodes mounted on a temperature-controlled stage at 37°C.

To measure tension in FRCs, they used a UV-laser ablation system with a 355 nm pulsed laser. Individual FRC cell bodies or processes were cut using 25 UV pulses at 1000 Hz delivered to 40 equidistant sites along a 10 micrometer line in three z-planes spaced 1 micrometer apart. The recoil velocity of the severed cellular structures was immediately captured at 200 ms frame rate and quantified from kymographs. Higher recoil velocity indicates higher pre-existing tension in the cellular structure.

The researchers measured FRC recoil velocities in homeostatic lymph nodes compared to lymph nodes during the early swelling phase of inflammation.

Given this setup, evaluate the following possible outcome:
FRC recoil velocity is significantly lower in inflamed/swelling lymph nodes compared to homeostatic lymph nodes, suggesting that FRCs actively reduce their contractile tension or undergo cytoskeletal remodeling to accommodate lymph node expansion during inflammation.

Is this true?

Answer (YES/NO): NO